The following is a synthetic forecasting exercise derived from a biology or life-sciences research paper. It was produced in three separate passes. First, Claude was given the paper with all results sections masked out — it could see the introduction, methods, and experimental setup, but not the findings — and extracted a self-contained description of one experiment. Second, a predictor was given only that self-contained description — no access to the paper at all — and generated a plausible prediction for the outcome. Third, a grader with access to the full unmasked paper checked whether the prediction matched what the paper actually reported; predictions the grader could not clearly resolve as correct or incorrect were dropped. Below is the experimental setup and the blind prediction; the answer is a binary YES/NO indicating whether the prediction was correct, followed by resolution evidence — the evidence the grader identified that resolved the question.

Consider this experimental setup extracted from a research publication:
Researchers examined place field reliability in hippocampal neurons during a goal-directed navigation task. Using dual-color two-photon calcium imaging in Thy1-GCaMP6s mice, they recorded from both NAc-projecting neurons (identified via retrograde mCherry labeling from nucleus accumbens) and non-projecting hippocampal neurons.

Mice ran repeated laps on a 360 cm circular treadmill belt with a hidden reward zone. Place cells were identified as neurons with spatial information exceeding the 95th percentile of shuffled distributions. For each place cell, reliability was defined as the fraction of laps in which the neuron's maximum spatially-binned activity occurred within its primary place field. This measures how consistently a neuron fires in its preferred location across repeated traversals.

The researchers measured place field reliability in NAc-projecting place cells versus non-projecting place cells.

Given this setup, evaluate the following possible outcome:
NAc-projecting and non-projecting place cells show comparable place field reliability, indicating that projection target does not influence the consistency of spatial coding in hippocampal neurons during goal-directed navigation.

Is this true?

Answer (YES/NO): NO